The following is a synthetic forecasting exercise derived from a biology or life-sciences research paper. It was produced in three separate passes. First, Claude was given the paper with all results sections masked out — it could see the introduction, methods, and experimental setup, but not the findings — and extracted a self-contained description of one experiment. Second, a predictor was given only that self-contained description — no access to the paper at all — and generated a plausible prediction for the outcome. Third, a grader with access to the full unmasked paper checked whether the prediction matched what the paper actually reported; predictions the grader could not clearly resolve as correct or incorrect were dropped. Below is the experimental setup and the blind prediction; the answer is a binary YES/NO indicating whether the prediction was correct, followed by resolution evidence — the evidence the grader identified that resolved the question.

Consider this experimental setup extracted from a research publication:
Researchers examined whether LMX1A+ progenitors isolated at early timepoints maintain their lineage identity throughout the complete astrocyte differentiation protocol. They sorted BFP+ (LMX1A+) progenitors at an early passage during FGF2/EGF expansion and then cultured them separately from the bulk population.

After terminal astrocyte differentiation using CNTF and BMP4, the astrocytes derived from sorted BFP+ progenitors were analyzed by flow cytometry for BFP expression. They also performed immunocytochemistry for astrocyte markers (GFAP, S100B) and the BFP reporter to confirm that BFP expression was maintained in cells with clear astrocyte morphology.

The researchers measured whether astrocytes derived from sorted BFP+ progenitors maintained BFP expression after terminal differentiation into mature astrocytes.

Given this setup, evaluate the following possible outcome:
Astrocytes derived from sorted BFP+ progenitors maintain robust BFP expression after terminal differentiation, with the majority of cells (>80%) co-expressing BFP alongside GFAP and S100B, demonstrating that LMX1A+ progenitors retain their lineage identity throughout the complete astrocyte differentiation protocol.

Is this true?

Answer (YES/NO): NO